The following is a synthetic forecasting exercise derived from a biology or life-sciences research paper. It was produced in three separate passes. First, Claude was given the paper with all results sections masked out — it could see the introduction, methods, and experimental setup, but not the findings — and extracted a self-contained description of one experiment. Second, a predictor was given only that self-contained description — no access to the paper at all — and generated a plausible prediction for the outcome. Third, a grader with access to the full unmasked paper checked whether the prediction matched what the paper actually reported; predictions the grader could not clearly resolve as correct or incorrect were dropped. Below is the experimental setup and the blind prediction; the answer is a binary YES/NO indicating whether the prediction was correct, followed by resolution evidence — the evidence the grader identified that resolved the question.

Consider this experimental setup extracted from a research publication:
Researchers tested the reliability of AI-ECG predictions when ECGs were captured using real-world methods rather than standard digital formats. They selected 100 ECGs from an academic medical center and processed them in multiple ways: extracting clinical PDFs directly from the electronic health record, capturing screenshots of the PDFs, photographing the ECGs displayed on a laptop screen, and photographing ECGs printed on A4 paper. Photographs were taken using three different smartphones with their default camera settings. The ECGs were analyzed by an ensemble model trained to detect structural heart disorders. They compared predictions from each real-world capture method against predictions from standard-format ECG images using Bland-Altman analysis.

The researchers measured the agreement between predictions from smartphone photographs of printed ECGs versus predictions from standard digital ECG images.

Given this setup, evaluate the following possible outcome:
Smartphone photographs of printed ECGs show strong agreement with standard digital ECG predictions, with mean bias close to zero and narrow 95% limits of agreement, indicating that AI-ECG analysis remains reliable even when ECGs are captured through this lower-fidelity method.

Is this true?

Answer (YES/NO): YES